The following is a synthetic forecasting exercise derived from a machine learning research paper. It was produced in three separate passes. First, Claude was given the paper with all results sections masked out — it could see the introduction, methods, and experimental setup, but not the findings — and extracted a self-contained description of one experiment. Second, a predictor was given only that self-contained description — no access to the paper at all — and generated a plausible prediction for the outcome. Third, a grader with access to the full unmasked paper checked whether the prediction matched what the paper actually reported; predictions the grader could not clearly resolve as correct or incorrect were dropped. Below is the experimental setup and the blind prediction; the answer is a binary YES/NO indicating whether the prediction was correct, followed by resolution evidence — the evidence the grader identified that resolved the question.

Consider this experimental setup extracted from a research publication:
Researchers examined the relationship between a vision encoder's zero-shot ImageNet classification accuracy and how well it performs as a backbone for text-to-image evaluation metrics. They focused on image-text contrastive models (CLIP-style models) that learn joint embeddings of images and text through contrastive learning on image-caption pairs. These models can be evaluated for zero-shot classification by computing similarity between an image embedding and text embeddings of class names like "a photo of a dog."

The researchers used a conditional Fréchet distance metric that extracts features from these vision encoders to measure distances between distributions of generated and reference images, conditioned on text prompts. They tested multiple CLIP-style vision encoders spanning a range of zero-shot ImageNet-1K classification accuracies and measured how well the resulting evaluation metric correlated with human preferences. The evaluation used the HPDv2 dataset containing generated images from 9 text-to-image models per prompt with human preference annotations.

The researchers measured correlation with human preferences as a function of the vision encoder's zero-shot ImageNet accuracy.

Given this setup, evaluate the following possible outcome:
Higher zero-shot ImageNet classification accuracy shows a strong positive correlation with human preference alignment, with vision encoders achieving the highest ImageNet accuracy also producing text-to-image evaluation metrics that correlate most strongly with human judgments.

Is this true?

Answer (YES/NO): NO